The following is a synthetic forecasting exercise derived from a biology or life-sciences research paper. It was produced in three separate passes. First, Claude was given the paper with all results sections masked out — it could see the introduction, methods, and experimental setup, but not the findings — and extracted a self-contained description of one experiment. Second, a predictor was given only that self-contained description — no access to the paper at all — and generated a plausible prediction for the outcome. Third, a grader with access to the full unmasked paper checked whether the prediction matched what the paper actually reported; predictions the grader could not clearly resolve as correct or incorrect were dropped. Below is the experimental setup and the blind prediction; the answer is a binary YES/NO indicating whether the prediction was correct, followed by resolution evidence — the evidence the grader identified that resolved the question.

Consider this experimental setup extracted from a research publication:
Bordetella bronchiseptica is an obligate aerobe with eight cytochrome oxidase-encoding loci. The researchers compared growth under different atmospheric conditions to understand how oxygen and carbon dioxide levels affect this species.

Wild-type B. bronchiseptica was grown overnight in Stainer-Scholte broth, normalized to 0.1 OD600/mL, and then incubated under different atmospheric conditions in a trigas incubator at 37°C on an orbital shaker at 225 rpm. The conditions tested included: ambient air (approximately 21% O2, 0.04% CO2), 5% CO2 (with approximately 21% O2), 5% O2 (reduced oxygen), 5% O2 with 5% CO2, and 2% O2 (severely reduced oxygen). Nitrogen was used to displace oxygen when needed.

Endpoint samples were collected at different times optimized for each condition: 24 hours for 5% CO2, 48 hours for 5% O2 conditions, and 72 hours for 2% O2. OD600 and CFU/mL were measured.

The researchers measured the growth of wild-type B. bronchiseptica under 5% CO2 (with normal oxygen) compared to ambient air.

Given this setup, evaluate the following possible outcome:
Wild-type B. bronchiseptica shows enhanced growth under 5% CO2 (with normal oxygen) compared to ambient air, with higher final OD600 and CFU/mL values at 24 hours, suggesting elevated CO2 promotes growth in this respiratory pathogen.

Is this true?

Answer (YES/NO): NO